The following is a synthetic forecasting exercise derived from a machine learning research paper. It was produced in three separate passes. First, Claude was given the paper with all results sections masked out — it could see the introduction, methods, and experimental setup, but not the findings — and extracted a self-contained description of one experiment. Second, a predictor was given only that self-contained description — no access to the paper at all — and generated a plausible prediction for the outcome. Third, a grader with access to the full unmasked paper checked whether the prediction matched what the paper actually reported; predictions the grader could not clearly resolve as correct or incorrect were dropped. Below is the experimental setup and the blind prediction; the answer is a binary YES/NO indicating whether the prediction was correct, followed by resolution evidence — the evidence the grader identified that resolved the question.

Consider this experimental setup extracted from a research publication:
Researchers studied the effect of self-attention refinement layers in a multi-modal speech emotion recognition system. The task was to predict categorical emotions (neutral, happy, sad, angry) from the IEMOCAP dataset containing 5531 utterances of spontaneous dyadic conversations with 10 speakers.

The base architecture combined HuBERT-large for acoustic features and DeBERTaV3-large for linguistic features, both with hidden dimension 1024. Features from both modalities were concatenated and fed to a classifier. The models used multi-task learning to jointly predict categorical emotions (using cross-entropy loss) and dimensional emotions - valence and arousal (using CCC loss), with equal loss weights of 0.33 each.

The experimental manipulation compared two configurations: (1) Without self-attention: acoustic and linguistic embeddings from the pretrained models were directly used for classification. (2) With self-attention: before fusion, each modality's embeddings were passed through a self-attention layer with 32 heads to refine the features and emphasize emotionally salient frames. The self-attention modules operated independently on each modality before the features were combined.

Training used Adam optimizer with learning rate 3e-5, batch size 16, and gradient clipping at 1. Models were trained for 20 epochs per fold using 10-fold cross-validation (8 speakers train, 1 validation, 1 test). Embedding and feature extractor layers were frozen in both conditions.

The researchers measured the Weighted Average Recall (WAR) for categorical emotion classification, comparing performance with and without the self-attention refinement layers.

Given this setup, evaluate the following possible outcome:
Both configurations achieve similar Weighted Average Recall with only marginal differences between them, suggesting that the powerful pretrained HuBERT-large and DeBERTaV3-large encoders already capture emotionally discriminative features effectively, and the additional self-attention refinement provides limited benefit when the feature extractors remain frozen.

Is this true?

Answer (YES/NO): NO